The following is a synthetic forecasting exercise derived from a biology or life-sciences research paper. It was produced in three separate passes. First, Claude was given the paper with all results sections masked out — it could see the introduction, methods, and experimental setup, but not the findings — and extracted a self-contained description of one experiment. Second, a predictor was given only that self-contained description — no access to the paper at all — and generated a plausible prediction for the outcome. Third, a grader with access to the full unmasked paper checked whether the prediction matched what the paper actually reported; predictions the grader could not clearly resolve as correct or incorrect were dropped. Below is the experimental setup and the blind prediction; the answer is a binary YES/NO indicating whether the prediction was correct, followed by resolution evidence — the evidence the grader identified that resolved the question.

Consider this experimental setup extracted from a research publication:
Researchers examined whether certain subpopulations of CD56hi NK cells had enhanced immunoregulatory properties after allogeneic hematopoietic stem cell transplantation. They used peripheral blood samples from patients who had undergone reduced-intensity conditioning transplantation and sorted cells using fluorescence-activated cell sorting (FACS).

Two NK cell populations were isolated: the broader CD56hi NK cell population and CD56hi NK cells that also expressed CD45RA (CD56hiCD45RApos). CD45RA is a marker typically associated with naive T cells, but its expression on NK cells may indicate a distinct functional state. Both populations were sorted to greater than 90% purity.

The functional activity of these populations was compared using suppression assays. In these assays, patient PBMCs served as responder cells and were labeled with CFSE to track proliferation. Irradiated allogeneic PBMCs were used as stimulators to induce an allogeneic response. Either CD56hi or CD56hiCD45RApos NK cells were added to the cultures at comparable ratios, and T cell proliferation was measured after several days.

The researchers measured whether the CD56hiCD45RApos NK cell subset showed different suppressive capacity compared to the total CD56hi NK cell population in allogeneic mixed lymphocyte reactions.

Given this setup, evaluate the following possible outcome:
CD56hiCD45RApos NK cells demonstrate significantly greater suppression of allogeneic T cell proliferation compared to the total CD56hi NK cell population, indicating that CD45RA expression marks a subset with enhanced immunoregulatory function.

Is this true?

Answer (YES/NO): YES